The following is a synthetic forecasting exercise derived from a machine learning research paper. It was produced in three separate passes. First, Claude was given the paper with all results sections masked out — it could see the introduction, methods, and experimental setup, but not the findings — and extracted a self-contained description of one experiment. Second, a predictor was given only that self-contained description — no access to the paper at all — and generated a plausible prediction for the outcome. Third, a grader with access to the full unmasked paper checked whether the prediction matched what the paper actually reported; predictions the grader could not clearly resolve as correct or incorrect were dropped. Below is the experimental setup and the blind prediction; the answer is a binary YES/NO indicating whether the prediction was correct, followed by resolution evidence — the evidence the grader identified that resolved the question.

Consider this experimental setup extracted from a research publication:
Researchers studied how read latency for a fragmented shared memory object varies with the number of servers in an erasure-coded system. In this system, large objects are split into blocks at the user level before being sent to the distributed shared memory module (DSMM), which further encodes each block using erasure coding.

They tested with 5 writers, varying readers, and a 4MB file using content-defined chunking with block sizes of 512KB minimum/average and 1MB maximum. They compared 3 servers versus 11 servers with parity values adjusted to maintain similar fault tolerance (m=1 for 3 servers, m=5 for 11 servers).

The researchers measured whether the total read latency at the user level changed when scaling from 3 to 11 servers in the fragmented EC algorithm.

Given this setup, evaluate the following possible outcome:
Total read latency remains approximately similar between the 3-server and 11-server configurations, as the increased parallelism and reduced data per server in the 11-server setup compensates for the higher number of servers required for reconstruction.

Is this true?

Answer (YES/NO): YES